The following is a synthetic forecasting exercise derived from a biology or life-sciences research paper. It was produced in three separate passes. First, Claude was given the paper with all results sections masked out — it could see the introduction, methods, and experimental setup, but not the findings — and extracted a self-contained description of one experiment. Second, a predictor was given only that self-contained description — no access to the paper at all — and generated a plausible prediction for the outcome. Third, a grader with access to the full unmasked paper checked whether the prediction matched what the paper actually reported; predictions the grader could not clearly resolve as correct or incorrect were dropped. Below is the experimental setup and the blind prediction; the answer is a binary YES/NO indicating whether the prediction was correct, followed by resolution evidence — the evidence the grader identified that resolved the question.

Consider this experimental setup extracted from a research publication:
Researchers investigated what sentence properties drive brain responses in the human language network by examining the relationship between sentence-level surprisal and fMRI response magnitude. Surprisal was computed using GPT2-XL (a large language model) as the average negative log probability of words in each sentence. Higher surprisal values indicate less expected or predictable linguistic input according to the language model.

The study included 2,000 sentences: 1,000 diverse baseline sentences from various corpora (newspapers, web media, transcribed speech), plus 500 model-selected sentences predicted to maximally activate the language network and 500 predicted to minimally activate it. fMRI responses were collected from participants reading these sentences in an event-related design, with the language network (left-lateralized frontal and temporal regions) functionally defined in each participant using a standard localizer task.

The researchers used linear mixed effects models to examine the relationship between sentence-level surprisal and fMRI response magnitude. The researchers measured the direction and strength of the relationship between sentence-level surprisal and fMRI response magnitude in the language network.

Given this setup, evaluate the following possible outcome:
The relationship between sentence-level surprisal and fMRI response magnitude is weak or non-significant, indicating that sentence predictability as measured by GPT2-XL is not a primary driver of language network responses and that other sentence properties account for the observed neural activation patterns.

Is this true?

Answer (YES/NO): NO